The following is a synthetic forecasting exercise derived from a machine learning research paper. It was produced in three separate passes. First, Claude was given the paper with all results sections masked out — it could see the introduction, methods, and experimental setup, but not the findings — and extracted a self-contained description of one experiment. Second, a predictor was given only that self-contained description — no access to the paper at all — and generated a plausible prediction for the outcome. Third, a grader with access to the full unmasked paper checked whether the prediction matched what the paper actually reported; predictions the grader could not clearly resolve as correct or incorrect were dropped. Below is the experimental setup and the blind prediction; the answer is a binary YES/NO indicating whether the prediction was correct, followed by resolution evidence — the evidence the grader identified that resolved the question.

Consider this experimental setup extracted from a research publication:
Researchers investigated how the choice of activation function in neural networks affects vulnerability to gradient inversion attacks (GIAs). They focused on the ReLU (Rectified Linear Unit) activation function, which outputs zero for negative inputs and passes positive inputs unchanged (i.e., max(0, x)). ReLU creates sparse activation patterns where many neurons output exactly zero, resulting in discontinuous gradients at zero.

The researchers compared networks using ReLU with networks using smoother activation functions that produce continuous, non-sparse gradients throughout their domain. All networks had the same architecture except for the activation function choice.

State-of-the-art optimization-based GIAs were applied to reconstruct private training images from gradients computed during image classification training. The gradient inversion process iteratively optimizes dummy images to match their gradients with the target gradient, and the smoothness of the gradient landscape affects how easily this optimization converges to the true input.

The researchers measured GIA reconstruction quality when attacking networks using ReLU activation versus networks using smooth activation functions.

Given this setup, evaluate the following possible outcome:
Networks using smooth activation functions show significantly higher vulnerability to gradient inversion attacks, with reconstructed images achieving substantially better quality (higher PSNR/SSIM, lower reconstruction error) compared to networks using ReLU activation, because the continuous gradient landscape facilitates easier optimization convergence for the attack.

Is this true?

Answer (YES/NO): YES